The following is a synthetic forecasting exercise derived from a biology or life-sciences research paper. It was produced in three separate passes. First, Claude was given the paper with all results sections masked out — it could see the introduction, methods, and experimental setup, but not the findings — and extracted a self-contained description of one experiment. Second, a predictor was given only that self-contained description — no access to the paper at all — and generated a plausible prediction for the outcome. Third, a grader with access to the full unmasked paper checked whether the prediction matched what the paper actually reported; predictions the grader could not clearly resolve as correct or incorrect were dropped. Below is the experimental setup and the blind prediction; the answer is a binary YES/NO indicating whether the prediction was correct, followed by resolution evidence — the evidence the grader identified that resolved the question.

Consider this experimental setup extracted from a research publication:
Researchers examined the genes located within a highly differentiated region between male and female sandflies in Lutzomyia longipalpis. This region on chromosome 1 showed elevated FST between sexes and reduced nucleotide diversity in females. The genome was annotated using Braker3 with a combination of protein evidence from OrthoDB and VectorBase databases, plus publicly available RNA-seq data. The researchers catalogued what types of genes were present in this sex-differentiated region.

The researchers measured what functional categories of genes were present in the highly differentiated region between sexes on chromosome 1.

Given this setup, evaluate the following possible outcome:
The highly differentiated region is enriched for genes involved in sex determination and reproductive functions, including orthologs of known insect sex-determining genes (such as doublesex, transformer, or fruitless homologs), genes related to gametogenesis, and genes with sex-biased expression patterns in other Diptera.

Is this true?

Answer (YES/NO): YES